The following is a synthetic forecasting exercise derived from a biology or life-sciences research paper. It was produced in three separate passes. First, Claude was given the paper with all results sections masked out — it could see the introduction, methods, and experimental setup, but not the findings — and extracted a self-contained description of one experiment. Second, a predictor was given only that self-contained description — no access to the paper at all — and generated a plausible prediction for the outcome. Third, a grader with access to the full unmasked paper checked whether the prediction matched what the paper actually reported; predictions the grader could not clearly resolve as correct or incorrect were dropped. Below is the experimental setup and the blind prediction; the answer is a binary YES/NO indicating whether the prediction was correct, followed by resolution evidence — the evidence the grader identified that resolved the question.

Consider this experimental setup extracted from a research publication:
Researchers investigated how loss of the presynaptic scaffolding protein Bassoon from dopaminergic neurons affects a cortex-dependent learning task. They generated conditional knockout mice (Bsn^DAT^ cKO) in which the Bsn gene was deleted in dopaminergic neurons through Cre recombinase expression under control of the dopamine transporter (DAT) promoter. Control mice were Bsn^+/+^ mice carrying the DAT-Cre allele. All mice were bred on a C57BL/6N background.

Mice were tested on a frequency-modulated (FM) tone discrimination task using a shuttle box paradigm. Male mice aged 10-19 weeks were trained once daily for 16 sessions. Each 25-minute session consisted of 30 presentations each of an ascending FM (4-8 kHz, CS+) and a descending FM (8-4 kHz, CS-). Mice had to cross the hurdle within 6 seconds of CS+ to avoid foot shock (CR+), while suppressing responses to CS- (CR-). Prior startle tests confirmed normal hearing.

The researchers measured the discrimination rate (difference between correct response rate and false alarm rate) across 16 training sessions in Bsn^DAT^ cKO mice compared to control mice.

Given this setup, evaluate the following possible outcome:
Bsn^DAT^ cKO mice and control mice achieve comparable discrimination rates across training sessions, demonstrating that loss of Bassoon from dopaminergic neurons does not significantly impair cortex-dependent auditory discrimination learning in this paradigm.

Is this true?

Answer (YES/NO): YES